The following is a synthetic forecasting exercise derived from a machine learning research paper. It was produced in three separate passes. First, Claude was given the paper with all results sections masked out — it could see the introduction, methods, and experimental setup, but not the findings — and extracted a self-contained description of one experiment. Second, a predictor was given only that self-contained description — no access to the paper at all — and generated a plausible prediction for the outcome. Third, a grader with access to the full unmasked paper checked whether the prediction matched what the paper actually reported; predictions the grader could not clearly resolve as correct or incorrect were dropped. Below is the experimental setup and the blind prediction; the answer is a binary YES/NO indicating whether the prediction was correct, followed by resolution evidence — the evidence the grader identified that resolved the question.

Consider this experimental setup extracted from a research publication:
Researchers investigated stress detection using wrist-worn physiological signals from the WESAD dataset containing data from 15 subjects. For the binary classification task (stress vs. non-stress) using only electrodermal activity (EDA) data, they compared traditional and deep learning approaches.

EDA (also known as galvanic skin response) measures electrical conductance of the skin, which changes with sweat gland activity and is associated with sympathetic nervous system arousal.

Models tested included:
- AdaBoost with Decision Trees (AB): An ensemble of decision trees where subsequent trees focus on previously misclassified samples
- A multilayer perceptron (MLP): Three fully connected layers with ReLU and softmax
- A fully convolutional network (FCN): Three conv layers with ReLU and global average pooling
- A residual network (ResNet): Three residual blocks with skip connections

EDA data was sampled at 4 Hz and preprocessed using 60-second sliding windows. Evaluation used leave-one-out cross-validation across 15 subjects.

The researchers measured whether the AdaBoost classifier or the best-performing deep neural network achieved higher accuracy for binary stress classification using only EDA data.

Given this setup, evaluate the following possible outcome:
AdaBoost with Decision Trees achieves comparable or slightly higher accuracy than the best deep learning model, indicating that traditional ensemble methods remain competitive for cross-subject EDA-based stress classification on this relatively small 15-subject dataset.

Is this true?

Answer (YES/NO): YES